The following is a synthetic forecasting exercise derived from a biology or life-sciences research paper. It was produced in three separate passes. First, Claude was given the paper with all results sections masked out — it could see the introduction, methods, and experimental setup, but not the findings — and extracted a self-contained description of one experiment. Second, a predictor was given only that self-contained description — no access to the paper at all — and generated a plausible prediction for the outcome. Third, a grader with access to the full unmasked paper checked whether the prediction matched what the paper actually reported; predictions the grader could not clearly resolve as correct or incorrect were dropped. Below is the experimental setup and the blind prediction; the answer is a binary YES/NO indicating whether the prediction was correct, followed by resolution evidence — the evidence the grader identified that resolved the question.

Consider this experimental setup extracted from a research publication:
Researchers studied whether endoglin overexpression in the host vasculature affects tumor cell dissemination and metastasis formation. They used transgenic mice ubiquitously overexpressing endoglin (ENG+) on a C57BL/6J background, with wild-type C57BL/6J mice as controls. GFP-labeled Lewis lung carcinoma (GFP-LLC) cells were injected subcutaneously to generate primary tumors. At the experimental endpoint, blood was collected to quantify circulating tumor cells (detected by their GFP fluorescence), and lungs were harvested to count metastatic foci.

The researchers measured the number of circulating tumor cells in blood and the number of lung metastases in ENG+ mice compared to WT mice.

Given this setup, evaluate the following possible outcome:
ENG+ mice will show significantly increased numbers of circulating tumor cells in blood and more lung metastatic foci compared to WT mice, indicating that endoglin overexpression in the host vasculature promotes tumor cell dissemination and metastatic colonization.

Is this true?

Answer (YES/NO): YES